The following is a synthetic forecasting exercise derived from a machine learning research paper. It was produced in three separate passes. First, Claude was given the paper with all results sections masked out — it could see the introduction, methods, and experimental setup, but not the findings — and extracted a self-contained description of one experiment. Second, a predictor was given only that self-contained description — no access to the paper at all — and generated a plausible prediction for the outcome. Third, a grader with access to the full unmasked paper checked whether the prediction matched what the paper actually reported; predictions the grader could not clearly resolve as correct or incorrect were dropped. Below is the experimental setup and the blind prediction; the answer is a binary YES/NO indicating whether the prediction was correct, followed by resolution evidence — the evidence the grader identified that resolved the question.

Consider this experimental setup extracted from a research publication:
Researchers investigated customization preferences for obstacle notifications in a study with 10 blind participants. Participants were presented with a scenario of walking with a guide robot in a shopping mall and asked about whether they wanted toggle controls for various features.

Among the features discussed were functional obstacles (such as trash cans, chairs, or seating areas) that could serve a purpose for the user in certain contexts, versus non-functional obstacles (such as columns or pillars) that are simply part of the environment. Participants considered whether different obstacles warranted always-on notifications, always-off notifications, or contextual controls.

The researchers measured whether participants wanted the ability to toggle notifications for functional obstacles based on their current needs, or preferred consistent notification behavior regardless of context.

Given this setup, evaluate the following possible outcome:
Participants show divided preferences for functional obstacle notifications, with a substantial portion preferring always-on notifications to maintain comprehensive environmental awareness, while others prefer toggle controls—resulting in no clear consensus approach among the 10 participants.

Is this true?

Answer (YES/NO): NO